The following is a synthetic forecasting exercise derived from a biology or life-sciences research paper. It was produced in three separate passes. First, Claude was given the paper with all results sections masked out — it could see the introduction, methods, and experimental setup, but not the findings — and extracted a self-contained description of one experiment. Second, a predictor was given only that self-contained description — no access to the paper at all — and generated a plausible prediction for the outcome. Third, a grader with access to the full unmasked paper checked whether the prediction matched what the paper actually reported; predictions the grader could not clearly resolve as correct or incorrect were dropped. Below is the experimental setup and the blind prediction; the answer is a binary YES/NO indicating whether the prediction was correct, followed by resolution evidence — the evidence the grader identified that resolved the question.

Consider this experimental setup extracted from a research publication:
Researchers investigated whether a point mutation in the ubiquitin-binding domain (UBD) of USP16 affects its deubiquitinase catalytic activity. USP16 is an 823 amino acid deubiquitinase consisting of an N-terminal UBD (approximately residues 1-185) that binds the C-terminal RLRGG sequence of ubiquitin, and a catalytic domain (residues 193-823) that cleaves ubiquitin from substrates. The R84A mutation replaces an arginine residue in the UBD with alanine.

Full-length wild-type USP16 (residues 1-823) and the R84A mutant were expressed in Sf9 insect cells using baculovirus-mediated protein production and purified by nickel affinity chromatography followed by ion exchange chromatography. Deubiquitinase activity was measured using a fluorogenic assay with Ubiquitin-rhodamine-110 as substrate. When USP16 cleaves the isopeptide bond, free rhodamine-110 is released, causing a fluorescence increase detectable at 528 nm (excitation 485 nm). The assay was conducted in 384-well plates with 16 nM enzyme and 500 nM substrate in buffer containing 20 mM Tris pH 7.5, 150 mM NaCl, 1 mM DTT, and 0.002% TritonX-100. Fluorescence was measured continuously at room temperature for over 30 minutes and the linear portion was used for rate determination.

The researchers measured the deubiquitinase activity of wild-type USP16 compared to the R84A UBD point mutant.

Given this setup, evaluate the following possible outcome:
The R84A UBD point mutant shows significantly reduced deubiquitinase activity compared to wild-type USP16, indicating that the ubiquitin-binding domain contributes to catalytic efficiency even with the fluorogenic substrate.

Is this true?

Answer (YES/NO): YES